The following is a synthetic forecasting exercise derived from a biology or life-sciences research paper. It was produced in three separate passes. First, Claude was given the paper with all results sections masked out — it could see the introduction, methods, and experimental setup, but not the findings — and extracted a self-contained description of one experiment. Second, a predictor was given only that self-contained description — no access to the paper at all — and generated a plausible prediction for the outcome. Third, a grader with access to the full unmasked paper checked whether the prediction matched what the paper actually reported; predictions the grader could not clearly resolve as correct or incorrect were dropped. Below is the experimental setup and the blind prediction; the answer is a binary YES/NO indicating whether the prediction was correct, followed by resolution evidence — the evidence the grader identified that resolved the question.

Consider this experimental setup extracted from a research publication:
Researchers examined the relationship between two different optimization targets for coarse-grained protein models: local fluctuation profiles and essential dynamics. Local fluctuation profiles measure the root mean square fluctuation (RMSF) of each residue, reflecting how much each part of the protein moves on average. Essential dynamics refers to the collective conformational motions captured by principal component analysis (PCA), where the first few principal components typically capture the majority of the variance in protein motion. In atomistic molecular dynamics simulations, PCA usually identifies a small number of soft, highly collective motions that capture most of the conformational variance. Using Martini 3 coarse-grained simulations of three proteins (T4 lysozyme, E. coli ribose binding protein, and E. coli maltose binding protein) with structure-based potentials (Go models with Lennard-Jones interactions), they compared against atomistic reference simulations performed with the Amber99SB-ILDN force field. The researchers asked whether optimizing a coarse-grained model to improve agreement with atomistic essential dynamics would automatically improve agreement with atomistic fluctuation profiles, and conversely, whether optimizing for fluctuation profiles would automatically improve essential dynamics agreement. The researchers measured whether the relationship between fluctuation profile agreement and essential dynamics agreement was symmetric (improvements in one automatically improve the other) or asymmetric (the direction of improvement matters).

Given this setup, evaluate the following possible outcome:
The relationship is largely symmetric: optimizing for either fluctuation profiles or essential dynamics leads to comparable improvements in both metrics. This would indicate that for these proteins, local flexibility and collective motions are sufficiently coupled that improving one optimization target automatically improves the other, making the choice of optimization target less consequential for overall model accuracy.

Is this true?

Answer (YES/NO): NO